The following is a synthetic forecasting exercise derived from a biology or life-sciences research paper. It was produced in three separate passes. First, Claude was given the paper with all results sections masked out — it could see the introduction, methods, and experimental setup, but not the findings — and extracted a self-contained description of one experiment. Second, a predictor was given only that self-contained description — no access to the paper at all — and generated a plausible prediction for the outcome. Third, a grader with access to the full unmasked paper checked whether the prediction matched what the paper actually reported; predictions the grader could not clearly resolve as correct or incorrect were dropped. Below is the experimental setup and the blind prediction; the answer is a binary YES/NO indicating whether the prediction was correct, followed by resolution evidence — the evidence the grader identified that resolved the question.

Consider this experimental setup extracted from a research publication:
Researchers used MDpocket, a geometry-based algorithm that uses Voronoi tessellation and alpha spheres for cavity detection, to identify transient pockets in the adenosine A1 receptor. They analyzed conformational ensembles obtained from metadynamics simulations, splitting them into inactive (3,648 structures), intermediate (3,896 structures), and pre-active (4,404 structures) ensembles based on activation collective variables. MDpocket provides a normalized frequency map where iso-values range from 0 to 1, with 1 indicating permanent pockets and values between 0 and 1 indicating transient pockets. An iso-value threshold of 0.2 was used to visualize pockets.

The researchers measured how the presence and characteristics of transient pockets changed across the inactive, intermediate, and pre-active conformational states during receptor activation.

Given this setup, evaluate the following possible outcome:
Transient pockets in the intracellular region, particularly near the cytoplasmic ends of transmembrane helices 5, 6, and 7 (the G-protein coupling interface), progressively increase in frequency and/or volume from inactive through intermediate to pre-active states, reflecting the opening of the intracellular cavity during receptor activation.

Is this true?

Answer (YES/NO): NO